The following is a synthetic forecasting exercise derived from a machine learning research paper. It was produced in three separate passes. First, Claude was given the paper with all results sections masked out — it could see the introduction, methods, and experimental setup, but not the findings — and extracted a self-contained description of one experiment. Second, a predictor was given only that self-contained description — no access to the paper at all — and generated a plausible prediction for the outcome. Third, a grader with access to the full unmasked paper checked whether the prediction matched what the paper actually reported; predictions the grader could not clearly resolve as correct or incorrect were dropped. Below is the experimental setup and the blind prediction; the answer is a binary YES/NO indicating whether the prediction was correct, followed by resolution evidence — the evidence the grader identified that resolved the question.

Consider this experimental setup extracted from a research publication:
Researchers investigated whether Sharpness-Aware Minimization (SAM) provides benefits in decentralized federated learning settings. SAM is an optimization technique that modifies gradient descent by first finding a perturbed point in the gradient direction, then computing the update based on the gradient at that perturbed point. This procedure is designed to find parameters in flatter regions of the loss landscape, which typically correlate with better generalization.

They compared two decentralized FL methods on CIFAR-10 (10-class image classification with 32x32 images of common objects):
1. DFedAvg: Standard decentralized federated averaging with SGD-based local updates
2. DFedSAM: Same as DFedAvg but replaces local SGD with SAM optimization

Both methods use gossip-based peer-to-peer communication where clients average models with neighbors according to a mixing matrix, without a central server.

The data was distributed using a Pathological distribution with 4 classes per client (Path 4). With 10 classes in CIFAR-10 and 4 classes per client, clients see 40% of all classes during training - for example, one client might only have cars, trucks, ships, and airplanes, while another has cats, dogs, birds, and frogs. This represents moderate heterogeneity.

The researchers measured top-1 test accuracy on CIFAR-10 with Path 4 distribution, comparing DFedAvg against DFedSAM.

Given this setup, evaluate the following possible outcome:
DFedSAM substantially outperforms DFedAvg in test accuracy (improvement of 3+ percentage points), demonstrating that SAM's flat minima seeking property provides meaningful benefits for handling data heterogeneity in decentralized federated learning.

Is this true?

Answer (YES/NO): NO